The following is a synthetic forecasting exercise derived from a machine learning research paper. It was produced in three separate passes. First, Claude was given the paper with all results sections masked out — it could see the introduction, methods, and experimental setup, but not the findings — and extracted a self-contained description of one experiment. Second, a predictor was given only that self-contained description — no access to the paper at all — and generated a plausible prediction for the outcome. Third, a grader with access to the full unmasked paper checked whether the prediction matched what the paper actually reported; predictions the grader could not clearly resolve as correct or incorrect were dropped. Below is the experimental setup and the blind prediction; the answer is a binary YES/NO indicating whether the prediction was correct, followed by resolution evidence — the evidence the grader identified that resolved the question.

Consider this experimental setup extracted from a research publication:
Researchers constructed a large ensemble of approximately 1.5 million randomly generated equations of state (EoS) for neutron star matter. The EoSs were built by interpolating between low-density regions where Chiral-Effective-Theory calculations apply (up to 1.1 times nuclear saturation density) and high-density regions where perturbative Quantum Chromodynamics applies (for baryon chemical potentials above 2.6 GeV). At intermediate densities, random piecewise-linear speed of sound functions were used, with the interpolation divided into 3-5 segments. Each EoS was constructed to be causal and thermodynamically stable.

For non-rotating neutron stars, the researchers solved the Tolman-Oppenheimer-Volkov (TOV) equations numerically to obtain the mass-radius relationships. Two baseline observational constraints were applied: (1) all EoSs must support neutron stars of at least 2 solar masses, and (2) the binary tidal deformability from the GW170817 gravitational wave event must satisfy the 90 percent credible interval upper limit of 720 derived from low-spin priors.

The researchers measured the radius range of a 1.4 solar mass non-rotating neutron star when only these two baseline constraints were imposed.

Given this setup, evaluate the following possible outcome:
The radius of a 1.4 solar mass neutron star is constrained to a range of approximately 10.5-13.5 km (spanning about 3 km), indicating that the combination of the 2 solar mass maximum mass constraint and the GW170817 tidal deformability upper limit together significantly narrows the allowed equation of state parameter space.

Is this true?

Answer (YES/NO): NO